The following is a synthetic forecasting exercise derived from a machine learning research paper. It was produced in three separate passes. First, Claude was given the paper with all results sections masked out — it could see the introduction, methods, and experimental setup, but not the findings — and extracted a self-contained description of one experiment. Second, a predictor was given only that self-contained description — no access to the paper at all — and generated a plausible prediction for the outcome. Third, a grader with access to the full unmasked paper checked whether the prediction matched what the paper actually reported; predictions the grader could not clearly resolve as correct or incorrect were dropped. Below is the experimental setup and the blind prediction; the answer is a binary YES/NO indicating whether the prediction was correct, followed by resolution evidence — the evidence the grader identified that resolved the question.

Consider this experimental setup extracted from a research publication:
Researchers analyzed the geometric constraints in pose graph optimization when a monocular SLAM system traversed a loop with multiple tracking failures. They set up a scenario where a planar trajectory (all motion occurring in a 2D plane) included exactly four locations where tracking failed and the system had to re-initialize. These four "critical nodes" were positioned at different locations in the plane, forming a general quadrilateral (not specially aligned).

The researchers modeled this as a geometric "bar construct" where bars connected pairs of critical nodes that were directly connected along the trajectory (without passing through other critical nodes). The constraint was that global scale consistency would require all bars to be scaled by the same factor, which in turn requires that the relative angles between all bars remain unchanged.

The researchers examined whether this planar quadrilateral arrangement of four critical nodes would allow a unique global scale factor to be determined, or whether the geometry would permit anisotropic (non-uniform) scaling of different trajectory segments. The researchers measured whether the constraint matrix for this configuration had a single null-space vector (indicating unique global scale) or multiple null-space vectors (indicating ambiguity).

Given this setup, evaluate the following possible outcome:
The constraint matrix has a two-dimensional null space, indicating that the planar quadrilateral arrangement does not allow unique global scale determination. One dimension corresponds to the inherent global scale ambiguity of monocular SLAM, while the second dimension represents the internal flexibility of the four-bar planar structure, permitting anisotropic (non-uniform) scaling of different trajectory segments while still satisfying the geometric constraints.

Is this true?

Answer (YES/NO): YES